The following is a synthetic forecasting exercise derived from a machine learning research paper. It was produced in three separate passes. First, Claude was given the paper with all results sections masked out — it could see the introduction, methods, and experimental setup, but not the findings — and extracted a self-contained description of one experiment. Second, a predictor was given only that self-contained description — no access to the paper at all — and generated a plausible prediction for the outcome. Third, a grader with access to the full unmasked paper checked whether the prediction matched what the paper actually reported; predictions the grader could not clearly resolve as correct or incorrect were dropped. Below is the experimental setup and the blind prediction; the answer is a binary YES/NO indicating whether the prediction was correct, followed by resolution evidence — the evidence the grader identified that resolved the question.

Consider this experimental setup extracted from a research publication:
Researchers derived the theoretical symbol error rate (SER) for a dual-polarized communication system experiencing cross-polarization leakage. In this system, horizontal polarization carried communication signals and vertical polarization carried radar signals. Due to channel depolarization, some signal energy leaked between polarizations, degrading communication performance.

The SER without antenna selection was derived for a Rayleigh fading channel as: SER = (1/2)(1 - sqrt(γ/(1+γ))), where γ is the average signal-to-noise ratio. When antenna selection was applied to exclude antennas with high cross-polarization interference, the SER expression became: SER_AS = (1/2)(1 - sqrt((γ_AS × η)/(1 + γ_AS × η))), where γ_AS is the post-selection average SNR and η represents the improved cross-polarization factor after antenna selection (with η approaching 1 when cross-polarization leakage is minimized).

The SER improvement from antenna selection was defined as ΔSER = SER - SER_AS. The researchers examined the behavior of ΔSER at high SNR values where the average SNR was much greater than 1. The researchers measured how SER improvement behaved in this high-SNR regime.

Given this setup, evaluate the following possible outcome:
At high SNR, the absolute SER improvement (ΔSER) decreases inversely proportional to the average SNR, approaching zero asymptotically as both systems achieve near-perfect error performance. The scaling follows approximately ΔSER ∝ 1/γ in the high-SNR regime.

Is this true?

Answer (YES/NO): NO